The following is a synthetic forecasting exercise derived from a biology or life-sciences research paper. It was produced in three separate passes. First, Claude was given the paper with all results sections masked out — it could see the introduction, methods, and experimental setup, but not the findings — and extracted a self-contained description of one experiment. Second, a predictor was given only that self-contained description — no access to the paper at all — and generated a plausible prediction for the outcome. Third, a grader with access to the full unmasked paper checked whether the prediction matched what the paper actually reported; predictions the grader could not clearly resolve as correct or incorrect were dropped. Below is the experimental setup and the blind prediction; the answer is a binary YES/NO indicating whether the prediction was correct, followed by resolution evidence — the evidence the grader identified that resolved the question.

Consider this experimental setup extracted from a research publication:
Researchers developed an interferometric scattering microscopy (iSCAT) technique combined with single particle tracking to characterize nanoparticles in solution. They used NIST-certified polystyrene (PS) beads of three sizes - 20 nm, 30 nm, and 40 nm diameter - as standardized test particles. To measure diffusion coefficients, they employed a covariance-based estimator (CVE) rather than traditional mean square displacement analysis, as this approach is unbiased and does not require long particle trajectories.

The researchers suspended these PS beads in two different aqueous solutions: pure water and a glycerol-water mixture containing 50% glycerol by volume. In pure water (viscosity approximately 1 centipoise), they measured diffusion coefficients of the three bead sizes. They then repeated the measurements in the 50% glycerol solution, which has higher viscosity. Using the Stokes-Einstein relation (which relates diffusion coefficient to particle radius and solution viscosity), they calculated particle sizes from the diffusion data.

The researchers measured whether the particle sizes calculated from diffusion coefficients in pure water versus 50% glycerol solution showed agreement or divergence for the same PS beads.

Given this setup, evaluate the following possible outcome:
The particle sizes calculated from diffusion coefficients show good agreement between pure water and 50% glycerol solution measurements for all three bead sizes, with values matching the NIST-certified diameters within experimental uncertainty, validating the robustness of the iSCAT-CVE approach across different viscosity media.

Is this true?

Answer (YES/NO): YES